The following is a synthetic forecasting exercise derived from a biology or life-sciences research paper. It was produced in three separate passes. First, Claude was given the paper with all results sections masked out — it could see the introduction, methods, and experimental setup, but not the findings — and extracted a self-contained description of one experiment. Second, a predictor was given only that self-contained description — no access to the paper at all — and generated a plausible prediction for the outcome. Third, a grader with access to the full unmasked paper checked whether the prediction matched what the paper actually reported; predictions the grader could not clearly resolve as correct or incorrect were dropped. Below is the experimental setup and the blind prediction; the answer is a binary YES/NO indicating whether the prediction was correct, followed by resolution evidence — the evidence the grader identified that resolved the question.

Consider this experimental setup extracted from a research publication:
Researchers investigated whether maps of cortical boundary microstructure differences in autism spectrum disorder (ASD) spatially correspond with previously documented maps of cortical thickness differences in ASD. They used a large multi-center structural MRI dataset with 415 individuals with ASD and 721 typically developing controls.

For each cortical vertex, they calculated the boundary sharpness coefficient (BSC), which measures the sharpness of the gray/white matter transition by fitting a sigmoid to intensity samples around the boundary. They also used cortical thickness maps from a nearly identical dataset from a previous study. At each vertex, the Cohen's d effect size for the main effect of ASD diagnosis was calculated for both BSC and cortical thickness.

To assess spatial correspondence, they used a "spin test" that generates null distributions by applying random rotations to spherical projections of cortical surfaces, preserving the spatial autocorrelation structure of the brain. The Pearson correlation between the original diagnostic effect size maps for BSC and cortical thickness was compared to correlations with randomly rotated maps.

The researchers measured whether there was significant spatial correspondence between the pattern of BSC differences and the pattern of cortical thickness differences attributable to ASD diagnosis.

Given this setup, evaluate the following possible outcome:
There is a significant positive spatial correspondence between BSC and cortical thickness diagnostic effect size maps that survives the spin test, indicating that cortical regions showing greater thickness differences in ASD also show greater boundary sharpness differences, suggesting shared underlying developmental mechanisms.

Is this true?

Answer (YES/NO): YES